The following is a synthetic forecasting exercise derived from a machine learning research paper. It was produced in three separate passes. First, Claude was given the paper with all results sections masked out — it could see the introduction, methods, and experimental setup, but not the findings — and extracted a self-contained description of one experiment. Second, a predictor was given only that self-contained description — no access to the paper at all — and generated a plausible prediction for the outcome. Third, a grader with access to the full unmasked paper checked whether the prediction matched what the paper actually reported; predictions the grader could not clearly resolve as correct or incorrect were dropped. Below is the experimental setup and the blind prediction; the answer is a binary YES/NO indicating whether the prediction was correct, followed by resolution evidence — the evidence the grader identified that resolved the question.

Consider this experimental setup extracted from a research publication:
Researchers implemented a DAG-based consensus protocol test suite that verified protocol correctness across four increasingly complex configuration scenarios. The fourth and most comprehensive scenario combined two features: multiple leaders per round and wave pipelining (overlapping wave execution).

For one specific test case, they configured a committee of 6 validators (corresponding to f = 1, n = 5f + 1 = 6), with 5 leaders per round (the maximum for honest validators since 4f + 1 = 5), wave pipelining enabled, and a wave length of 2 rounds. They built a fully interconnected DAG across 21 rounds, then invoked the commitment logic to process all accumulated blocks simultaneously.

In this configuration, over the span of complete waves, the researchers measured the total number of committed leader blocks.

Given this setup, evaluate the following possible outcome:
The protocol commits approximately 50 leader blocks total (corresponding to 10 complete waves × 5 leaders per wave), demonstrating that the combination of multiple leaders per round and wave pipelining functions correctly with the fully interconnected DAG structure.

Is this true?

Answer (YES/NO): NO